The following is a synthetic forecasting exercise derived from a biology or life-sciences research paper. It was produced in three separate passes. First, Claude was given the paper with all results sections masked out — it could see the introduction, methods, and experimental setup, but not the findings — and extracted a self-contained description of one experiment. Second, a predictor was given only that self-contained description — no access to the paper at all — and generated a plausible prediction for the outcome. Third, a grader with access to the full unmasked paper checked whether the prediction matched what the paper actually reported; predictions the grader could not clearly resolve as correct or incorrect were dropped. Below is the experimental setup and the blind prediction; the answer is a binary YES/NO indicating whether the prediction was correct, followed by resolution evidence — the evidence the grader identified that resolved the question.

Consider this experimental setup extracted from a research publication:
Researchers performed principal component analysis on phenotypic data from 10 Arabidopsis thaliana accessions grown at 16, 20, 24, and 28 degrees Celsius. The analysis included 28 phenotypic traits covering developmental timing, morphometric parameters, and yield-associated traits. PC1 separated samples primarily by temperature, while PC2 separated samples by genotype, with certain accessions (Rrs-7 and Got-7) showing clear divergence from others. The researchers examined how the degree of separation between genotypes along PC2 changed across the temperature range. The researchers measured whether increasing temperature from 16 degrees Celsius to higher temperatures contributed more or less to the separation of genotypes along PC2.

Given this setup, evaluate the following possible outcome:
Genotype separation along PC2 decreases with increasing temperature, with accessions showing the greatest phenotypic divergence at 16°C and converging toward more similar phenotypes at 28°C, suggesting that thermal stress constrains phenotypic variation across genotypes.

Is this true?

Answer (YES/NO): NO